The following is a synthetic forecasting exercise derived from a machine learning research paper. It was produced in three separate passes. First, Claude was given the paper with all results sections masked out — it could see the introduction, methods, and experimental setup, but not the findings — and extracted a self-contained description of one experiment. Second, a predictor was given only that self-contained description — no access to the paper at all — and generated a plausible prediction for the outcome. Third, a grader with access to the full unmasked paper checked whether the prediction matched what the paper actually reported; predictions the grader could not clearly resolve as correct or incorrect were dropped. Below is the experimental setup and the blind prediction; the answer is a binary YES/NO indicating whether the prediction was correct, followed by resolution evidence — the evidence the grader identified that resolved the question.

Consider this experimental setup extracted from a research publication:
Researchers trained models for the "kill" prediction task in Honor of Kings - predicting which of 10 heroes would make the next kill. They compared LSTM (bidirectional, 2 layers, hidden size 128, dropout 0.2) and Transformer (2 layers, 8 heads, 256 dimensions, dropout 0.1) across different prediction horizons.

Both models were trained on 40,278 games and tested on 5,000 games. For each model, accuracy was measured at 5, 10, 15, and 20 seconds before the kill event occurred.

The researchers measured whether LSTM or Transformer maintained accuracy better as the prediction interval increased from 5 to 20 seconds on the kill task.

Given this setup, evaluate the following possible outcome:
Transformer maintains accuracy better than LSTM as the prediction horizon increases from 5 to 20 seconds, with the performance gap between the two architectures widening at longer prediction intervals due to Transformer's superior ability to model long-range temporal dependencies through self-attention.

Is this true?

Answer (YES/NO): NO